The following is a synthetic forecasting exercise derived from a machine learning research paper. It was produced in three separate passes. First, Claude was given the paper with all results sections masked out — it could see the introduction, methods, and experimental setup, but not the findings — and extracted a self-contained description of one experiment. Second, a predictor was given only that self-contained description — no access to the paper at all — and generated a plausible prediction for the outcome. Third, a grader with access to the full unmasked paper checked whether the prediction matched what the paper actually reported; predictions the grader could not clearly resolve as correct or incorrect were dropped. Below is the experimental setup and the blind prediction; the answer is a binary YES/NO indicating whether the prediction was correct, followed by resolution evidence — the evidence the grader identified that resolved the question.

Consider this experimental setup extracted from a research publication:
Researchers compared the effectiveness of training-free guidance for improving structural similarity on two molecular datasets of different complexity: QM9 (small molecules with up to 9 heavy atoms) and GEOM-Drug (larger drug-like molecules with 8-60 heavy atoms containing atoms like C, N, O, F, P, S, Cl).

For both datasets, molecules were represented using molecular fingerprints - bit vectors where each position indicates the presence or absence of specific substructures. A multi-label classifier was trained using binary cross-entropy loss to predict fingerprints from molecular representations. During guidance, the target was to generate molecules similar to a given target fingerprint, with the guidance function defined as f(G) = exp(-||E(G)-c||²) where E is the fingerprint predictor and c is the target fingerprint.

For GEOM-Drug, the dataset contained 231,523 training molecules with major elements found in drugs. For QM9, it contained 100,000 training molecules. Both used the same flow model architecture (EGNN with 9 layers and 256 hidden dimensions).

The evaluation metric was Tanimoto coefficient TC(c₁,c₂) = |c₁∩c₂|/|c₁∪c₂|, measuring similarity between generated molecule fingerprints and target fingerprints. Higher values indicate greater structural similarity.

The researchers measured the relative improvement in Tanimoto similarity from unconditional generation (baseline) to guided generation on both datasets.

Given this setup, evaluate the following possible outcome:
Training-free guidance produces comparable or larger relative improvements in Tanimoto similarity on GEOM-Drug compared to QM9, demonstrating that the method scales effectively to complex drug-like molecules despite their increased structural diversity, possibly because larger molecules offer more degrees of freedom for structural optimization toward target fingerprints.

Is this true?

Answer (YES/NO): NO